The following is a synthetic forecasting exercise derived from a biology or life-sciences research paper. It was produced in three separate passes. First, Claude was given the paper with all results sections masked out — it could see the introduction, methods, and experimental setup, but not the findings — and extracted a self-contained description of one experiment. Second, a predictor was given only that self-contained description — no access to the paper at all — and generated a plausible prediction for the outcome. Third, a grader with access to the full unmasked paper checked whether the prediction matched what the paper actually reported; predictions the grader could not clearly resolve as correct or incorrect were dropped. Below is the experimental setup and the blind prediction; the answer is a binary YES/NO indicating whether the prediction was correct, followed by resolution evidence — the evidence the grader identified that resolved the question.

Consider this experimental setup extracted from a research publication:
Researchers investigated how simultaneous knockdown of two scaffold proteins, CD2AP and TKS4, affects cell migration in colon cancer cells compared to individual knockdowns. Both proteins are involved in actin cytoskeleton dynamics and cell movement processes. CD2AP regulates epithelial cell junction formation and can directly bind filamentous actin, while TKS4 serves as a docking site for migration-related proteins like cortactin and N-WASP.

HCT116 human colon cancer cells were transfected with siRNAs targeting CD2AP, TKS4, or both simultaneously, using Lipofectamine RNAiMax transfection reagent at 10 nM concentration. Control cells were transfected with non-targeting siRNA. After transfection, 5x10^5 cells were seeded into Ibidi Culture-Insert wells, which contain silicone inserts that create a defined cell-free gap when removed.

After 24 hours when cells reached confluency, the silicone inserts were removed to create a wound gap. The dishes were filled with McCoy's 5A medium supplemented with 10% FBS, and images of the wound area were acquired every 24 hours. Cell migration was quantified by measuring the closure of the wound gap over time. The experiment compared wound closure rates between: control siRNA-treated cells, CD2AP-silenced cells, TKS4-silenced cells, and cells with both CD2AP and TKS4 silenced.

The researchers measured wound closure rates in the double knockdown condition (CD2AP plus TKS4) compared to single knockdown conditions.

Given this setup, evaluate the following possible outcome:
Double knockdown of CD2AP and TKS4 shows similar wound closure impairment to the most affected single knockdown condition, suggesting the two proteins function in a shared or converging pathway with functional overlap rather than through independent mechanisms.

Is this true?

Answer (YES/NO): NO